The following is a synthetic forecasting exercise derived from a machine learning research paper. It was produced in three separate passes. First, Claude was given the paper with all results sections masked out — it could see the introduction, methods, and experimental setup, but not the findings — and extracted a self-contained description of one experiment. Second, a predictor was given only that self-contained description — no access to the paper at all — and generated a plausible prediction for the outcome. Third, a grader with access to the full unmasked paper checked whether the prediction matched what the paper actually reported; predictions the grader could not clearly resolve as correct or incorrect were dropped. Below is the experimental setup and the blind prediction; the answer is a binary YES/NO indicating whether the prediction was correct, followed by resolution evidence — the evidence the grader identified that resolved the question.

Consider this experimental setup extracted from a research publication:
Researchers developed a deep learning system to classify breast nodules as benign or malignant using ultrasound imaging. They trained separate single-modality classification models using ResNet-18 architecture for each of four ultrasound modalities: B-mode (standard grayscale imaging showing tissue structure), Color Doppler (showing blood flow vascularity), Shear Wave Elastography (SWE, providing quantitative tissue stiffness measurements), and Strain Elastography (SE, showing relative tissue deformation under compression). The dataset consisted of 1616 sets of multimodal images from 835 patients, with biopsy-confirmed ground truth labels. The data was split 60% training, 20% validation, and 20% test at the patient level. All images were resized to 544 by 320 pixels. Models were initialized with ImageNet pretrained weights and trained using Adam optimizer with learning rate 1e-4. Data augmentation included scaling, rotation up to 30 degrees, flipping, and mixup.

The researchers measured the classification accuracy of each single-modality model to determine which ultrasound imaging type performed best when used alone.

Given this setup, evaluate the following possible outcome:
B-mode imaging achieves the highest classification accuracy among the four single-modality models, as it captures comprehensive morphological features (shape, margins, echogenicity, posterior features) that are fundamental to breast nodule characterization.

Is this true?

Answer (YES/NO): NO